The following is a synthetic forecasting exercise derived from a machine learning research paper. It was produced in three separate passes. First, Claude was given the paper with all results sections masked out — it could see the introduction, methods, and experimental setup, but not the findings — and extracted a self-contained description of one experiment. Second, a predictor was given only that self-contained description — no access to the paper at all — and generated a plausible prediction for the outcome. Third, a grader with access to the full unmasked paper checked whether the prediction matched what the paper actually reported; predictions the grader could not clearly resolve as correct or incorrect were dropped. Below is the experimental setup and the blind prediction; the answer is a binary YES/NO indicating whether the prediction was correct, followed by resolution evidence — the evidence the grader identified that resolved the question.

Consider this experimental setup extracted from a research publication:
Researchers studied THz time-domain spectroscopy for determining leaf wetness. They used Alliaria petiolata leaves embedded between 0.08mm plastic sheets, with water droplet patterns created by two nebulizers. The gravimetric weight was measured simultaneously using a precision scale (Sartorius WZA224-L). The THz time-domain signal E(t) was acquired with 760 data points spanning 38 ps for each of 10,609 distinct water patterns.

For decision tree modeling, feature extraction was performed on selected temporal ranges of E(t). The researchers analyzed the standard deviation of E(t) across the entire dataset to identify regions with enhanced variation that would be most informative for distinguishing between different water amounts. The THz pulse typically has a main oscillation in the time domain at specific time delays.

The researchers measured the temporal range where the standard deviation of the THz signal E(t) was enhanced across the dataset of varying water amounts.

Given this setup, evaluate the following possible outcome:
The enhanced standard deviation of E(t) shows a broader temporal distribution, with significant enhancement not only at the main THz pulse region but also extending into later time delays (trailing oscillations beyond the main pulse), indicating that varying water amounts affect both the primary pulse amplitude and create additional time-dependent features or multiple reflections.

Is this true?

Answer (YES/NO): YES